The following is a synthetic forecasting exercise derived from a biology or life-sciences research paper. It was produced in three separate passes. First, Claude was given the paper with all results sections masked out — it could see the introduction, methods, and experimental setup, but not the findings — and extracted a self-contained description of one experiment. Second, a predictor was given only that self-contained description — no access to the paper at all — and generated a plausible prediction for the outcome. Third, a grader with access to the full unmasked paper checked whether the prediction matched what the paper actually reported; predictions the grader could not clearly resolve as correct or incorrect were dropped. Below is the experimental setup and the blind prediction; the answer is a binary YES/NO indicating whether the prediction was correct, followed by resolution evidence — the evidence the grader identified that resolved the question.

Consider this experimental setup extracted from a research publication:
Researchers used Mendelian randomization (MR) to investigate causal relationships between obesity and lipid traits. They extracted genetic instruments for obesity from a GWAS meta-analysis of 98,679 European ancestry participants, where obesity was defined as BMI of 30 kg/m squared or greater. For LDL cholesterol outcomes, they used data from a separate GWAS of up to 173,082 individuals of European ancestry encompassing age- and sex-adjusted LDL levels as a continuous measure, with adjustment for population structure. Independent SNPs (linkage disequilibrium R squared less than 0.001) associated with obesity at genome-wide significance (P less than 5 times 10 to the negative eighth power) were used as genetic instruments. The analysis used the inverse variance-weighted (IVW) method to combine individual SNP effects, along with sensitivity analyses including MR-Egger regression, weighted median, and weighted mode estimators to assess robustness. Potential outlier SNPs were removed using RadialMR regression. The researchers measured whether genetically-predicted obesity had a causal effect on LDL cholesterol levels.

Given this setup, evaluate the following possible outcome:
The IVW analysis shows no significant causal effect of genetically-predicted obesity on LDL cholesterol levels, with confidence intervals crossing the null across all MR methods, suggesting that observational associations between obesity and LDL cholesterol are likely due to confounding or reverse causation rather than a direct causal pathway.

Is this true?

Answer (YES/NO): NO